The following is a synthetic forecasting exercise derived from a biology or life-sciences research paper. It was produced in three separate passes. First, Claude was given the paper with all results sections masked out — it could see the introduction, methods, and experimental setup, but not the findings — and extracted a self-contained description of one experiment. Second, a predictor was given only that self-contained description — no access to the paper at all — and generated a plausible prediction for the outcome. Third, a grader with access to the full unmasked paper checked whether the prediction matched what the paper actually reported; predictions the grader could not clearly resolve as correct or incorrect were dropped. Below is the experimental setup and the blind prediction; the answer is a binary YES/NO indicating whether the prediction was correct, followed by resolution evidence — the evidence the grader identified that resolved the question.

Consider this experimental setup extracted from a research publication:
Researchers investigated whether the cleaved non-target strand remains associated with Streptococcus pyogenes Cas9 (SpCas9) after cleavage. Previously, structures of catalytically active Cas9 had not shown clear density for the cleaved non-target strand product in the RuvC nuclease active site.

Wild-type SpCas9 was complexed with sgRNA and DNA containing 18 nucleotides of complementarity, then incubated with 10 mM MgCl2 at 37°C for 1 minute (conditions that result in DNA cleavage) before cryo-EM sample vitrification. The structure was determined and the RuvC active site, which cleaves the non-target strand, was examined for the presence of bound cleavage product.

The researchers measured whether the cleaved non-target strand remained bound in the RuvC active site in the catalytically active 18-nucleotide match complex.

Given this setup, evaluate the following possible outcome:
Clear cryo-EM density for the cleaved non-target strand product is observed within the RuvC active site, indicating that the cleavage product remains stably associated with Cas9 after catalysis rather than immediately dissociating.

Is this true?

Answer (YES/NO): YES